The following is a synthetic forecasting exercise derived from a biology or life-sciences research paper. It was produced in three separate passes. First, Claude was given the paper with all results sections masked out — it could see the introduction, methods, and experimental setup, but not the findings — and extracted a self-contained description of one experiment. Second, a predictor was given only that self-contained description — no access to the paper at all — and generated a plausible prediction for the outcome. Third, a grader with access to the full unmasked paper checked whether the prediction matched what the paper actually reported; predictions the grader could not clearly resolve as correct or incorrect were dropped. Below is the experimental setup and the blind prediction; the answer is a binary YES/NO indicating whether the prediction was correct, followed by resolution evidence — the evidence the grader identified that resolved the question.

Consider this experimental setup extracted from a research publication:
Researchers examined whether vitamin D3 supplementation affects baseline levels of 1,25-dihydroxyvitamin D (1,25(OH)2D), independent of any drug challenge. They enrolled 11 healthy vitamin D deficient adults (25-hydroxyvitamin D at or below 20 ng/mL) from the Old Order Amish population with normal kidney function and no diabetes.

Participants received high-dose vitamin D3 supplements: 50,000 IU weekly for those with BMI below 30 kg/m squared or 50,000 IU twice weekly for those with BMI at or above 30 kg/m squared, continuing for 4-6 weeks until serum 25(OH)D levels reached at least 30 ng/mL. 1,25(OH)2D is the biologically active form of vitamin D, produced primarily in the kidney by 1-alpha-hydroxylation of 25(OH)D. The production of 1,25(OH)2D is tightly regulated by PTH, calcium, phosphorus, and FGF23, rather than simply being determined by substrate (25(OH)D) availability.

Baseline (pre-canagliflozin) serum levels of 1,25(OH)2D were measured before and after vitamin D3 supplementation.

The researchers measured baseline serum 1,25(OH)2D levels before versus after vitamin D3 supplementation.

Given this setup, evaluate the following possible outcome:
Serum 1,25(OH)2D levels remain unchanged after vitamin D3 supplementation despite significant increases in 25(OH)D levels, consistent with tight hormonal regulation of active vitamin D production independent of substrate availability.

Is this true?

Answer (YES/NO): YES